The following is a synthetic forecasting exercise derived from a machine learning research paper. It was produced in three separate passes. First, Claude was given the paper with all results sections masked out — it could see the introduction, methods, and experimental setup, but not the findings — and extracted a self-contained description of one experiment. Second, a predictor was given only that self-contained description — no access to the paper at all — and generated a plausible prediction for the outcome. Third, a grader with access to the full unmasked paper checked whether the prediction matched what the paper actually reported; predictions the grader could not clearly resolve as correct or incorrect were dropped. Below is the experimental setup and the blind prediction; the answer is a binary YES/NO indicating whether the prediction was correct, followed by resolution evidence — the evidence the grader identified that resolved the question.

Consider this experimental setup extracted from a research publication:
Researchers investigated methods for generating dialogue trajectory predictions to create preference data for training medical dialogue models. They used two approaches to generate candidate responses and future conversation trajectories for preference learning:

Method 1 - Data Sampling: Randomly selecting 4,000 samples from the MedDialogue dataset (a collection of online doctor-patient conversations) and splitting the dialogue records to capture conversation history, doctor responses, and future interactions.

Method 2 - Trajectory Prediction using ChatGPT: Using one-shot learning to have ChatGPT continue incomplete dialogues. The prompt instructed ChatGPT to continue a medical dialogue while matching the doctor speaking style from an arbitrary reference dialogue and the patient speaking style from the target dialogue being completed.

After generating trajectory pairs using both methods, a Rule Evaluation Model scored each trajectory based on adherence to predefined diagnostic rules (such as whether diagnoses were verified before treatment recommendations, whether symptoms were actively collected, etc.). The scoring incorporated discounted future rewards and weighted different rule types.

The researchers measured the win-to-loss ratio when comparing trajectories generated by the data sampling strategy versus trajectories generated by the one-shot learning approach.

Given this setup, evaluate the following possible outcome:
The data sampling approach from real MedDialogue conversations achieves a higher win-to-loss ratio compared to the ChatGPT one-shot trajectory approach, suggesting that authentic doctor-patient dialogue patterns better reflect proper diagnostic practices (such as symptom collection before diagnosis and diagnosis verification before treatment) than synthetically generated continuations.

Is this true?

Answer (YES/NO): YES